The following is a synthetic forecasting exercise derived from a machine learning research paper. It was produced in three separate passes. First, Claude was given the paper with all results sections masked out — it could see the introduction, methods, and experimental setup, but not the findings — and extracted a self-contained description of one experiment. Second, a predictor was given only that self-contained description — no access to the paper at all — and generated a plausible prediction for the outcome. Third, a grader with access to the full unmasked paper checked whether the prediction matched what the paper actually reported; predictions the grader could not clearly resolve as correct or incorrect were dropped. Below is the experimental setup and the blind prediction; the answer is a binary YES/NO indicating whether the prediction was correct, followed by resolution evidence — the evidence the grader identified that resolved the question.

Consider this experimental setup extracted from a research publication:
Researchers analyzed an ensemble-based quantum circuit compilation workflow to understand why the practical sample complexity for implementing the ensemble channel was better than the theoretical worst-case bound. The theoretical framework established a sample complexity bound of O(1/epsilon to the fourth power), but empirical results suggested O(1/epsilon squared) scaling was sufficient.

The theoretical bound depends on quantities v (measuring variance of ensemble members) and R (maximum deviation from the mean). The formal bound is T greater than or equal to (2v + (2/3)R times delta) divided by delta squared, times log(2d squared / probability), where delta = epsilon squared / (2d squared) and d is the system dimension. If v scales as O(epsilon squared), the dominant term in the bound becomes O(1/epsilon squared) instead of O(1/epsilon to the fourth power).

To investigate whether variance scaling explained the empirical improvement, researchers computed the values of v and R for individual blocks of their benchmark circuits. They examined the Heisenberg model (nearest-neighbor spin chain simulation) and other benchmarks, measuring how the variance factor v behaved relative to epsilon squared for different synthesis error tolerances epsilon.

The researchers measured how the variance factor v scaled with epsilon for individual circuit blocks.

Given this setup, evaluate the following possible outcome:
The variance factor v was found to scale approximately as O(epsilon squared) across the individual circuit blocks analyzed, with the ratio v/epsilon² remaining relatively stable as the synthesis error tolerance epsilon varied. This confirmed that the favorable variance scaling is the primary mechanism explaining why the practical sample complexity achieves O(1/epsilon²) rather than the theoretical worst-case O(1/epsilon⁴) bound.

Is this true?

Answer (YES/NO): YES